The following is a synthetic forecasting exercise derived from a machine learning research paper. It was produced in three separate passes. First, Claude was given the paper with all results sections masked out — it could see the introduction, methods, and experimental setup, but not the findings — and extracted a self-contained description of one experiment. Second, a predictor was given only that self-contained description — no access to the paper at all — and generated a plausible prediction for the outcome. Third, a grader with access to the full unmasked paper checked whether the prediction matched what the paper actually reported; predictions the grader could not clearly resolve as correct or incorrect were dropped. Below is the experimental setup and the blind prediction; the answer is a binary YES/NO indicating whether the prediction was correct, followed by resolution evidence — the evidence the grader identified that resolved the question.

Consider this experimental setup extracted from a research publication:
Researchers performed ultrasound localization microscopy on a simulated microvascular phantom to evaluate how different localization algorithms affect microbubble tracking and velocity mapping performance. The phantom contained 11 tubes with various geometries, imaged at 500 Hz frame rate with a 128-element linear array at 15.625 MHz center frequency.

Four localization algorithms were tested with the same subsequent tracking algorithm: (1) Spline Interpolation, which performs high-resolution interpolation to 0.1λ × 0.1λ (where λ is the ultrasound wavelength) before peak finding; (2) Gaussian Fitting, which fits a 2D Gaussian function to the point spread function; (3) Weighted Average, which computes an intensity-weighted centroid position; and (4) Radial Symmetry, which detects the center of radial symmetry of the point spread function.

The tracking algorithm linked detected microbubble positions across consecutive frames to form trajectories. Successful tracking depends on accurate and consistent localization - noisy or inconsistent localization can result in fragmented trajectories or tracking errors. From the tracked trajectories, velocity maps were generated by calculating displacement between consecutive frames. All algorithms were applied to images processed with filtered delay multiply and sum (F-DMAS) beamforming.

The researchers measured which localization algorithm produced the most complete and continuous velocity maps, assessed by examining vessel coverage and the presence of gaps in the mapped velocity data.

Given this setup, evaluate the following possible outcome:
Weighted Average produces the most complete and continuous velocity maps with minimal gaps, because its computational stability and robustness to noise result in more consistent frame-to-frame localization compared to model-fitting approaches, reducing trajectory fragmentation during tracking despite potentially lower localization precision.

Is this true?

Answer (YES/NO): NO